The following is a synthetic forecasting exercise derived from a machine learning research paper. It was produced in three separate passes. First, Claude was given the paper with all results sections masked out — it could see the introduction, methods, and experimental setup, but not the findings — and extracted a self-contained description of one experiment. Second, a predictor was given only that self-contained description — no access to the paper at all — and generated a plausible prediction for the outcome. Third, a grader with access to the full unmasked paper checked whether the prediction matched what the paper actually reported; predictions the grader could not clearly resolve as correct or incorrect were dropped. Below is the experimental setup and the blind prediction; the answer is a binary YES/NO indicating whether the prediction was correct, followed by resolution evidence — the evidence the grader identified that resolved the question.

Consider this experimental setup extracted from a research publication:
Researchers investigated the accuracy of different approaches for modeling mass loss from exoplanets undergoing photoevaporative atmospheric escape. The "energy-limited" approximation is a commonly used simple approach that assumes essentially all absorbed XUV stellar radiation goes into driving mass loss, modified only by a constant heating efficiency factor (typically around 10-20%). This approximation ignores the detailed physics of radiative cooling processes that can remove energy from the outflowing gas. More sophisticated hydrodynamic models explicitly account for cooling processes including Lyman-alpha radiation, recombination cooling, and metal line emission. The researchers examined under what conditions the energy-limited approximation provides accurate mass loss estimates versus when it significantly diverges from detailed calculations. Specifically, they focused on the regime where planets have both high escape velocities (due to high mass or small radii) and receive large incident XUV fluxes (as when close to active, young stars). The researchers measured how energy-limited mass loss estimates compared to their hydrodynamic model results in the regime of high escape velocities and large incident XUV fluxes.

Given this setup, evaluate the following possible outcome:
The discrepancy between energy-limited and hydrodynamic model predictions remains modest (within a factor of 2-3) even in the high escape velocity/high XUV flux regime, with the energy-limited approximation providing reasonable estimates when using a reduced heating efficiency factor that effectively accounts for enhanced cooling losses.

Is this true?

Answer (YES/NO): NO